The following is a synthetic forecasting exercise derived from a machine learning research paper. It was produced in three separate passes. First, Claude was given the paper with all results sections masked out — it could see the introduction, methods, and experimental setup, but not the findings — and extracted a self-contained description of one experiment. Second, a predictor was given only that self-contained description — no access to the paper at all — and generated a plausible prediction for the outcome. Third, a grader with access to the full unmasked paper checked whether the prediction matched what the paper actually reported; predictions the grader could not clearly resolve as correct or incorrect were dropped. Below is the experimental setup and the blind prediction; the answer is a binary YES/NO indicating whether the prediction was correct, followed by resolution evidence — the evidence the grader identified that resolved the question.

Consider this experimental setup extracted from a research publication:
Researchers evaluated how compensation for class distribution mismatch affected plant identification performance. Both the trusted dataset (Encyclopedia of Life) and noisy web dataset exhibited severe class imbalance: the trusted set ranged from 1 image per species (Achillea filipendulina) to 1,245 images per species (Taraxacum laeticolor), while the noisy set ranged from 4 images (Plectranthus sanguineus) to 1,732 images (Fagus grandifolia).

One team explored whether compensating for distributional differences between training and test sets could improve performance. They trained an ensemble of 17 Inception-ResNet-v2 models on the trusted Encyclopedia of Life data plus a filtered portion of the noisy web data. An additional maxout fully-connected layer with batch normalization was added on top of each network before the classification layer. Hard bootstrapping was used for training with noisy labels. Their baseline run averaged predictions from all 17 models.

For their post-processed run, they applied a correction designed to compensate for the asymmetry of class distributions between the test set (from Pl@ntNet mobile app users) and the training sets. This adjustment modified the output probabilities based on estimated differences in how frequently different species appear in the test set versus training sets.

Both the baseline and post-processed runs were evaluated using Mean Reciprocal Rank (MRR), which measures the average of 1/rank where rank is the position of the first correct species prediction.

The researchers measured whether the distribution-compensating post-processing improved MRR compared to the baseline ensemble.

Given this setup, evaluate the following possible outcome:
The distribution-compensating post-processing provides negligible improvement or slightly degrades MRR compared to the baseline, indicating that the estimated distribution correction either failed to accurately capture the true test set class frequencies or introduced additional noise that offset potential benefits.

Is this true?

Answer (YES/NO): NO